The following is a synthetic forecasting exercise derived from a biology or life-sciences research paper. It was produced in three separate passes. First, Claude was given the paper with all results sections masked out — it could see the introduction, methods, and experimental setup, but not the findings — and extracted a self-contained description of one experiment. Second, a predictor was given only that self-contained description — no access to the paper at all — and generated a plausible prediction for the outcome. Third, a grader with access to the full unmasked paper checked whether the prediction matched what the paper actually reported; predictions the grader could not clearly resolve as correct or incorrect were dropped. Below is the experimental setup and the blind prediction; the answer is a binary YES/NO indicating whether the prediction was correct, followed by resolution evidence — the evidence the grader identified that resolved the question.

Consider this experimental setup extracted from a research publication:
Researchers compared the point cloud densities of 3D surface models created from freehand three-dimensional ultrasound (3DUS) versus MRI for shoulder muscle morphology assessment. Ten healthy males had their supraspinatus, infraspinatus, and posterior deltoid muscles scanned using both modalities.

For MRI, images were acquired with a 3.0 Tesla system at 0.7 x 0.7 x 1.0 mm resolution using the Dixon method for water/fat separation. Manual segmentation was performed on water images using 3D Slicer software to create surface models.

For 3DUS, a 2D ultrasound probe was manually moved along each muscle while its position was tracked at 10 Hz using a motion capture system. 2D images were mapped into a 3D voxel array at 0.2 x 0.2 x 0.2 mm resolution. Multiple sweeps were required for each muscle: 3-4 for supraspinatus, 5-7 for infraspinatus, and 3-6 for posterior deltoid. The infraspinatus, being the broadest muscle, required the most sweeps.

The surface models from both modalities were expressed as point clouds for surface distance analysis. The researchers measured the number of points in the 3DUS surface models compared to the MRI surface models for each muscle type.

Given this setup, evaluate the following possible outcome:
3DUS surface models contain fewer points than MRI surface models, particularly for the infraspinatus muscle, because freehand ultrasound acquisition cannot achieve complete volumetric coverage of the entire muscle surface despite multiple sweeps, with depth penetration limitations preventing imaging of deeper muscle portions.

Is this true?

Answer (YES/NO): NO